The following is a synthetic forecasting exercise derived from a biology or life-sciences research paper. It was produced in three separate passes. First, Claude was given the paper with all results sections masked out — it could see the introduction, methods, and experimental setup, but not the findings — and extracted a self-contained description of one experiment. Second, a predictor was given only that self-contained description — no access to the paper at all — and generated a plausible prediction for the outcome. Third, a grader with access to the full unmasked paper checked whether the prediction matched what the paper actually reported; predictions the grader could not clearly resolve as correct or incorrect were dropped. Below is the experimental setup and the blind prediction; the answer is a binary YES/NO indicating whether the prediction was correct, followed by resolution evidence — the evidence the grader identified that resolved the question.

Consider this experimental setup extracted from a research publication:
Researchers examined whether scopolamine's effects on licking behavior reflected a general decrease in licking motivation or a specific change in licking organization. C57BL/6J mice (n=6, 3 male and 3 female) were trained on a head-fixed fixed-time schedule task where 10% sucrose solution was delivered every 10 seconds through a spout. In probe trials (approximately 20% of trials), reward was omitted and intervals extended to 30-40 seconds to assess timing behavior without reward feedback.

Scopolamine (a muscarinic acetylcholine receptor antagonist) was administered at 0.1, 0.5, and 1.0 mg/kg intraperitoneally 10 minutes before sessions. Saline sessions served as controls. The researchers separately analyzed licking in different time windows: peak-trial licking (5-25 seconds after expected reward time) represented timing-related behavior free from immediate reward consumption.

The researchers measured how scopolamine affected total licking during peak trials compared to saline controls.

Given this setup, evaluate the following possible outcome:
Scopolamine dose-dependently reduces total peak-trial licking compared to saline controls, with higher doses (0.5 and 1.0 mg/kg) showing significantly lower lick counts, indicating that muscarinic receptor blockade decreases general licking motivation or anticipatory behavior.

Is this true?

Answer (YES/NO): NO